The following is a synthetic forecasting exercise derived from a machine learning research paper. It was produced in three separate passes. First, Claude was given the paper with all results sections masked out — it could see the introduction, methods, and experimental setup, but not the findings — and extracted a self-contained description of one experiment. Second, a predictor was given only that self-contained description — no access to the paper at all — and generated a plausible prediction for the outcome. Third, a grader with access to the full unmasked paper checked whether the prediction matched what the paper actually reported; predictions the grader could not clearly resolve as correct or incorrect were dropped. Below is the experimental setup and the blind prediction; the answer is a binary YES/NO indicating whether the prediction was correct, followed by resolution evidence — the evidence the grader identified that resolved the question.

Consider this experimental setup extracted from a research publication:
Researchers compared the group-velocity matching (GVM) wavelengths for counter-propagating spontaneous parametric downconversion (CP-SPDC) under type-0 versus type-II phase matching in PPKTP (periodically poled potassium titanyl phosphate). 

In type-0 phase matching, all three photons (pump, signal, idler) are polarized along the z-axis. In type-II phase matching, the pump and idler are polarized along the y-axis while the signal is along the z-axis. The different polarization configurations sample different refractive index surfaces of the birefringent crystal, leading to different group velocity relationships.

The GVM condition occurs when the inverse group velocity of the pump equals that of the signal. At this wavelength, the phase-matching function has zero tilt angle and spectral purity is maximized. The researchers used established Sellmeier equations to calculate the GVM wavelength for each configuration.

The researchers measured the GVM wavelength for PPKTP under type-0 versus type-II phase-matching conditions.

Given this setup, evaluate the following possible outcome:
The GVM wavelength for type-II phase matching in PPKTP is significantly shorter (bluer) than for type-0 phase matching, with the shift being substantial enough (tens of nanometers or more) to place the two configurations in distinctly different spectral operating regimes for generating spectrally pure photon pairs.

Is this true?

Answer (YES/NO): YES